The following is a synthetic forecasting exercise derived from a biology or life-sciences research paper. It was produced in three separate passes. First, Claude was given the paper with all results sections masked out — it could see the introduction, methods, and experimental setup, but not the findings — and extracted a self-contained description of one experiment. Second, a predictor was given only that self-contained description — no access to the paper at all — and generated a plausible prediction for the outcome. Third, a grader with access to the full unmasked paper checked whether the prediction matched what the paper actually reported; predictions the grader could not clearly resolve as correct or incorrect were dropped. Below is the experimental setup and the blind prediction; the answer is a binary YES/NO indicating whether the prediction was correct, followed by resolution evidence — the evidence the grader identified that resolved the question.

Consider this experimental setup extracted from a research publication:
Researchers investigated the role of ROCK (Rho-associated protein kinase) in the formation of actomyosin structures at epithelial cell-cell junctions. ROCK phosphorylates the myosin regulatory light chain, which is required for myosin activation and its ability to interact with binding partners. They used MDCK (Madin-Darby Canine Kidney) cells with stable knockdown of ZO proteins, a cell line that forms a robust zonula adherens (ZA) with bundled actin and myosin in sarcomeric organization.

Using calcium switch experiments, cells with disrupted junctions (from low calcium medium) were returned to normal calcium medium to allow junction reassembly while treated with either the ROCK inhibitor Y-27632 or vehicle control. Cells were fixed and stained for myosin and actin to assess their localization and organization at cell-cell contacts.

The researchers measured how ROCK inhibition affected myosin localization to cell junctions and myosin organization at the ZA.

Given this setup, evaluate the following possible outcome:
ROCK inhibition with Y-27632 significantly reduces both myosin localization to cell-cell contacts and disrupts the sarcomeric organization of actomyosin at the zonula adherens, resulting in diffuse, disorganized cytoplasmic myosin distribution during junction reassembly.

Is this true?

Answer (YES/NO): NO